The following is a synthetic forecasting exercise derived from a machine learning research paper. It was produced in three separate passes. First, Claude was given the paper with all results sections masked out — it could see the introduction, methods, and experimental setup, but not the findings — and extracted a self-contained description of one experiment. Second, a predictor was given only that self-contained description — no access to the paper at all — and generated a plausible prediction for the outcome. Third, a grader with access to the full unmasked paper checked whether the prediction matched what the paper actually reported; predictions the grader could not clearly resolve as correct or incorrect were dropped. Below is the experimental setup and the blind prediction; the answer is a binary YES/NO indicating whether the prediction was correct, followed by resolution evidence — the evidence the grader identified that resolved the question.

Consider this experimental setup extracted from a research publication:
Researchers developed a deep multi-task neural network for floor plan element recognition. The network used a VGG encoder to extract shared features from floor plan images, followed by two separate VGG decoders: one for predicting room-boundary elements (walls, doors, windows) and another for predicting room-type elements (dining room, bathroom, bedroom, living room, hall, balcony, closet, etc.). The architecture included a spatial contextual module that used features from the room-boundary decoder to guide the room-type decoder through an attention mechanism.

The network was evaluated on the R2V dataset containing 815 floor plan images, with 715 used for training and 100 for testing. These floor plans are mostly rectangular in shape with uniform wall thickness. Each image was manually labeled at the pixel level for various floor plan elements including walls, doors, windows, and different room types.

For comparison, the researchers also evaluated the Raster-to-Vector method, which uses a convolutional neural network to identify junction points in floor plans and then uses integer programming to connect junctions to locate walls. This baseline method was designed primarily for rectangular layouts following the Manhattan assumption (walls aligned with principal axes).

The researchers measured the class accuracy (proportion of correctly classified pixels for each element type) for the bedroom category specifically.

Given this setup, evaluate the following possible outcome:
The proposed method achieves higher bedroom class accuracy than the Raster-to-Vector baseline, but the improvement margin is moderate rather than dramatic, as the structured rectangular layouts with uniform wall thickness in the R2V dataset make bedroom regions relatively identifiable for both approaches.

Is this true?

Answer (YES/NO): NO